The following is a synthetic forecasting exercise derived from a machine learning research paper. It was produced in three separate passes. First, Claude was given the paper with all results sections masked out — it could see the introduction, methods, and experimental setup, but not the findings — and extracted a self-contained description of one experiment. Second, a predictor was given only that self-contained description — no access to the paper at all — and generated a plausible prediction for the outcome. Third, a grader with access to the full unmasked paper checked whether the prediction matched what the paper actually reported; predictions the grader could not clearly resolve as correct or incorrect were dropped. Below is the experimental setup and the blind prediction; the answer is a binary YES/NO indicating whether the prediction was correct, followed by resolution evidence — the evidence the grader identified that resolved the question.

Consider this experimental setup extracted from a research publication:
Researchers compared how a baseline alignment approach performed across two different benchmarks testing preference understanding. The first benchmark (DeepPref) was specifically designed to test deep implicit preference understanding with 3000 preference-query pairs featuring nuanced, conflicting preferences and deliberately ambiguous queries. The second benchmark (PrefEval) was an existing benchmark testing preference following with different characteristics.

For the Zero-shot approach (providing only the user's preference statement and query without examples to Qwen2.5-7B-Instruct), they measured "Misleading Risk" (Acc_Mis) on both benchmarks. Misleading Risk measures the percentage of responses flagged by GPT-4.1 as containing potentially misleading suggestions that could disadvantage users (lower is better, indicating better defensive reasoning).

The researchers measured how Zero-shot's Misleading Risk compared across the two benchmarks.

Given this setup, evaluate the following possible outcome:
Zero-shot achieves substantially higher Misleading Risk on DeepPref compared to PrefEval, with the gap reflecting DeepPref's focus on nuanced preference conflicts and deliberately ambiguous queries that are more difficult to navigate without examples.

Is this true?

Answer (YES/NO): YES